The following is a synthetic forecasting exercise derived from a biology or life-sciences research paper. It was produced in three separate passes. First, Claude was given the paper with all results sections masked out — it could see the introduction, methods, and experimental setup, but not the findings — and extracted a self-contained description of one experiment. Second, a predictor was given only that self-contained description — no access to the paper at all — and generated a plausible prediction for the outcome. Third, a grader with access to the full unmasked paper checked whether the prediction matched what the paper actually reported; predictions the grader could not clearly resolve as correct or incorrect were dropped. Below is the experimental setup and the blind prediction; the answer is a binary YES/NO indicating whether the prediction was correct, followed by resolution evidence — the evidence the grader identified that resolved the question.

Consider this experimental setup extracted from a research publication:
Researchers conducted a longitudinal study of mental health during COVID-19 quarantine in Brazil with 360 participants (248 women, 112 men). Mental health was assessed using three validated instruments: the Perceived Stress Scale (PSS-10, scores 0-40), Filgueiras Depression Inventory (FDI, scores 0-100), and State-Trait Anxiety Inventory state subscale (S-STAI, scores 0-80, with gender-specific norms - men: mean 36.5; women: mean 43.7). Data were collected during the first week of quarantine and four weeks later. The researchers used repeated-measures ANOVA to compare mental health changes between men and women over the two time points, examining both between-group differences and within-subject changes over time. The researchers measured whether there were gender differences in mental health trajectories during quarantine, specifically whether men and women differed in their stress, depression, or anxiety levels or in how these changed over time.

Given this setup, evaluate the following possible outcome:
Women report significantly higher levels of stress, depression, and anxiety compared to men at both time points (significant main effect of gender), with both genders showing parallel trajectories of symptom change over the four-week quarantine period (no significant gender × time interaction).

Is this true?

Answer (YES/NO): NO